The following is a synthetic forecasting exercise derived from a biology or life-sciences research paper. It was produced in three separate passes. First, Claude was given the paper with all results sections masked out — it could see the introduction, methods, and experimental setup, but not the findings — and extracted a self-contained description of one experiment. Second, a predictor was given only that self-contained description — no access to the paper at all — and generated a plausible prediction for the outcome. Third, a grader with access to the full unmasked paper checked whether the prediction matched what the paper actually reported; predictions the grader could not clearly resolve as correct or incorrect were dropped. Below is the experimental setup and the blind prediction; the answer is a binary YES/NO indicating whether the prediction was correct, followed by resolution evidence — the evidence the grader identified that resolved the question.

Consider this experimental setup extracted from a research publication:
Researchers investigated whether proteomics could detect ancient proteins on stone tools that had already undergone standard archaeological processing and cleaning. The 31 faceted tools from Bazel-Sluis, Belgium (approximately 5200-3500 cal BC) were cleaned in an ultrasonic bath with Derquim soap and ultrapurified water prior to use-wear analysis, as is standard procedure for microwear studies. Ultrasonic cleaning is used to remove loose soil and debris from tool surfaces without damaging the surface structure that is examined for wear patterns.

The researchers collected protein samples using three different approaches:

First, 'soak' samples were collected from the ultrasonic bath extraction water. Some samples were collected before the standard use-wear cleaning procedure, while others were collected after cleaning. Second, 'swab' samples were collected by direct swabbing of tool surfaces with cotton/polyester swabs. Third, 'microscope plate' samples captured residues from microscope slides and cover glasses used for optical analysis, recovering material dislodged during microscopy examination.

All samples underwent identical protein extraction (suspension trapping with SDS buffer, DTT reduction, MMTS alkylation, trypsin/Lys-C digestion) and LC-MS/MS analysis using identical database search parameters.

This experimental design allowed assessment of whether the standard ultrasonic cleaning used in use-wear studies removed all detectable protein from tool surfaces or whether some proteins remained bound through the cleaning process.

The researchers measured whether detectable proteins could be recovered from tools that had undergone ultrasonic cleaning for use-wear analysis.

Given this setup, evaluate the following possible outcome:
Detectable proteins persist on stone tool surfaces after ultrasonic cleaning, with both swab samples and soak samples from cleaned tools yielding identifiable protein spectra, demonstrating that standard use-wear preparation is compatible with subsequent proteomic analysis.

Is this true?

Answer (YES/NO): NO